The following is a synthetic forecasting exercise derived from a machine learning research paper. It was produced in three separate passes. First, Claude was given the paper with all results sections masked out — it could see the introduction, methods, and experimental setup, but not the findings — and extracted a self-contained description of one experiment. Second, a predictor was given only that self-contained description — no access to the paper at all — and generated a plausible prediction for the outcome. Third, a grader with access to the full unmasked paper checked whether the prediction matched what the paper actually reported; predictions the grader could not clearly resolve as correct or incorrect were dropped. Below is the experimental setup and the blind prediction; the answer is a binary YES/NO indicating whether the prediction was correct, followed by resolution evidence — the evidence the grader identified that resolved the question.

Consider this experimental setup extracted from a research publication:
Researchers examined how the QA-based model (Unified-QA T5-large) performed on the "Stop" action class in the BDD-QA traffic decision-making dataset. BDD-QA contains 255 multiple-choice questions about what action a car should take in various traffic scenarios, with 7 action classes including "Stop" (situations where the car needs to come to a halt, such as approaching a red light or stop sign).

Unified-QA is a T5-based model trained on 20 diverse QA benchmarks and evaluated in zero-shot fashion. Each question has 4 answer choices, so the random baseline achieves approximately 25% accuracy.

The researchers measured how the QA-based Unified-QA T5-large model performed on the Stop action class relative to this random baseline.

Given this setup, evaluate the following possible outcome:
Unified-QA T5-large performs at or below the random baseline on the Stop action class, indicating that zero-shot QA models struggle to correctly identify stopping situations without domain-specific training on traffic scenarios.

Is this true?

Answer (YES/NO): YES